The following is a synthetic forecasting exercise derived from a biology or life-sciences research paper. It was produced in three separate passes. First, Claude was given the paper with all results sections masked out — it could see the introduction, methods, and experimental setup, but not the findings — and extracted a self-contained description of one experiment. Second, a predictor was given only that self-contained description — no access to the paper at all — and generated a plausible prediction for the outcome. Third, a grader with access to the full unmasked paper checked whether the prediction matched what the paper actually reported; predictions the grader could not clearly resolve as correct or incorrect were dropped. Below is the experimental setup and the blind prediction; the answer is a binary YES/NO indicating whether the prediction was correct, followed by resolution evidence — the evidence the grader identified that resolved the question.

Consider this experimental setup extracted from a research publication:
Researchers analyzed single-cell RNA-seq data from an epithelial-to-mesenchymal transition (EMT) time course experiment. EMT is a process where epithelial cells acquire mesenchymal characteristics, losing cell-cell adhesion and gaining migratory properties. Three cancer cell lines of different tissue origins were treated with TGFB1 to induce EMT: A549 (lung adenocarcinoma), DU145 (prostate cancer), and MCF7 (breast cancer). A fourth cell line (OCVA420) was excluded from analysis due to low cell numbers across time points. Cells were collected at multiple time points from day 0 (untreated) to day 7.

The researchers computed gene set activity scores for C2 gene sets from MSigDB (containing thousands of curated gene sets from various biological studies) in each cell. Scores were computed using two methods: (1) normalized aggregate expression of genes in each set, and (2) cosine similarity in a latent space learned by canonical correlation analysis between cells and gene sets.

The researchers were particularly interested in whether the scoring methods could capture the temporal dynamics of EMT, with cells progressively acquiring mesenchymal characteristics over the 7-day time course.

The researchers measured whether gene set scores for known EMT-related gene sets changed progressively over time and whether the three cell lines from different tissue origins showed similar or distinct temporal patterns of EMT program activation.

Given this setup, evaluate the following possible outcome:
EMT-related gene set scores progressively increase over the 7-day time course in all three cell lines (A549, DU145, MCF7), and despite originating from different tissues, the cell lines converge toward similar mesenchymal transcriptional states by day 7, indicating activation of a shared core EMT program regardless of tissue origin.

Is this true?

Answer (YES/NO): NO